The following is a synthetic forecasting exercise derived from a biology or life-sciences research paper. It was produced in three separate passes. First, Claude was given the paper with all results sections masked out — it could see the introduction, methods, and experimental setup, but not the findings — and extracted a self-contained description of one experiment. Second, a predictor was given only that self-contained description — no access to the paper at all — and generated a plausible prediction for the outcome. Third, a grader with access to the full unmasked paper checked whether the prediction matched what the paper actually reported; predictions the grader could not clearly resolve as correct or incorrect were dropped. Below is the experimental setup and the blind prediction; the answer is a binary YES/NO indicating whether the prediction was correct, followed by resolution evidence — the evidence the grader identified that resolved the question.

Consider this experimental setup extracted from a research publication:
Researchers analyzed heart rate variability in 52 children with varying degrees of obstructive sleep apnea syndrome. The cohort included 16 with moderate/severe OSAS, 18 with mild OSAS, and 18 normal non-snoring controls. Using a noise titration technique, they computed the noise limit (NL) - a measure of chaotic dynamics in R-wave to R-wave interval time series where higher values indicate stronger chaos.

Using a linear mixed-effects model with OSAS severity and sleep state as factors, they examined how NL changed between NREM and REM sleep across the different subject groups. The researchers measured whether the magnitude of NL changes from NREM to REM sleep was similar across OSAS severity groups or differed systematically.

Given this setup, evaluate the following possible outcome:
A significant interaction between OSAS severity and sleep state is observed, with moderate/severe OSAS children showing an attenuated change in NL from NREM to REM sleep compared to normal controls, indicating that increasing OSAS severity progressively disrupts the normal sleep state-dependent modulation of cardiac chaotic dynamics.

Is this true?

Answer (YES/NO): NO